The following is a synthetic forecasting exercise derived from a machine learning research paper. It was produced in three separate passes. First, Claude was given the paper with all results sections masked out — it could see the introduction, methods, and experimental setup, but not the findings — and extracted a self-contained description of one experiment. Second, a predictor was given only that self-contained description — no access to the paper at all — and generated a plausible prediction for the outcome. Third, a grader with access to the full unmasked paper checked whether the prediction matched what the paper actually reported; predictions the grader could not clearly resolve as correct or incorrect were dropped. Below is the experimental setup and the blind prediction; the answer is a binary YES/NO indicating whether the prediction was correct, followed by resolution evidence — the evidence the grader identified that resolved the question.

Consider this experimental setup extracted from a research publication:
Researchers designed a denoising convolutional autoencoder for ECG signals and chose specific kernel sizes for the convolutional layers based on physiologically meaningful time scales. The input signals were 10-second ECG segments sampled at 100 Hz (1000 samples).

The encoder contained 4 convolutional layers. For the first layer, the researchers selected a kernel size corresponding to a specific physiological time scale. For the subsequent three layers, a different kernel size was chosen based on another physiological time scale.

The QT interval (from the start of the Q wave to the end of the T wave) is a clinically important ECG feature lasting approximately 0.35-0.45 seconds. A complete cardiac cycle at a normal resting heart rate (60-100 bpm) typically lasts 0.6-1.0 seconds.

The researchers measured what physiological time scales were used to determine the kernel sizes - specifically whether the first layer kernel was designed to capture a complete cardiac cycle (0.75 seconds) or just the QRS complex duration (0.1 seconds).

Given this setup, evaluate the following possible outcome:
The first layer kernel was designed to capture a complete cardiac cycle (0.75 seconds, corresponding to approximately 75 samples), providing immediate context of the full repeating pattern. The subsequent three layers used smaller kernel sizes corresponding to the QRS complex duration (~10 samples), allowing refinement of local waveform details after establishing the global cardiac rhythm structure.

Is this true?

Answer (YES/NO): NO